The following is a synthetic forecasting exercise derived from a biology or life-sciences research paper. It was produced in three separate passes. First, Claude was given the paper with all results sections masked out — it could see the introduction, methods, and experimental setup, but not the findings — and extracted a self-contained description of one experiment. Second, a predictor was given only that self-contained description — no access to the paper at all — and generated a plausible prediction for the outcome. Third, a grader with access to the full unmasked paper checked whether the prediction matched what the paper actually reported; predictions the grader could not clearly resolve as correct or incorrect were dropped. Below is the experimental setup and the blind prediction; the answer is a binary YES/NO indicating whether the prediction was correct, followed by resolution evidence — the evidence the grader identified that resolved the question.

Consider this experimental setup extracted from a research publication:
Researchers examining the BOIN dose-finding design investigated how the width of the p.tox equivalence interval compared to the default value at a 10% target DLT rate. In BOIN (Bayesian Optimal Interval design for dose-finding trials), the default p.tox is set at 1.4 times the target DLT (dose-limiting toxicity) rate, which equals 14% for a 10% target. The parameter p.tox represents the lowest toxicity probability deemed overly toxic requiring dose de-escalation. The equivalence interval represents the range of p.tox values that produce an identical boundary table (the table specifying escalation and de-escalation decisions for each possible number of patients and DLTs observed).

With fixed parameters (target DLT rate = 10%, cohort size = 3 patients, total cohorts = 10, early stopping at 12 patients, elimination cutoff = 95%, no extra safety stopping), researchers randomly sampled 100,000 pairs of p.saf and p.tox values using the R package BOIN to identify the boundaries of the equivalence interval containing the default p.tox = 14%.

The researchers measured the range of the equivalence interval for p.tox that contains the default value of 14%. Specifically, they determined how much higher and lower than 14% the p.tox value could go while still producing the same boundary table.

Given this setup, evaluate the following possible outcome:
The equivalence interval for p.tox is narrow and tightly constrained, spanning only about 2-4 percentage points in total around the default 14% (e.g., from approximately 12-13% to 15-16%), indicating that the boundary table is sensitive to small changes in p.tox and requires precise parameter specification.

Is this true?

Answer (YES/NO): NO